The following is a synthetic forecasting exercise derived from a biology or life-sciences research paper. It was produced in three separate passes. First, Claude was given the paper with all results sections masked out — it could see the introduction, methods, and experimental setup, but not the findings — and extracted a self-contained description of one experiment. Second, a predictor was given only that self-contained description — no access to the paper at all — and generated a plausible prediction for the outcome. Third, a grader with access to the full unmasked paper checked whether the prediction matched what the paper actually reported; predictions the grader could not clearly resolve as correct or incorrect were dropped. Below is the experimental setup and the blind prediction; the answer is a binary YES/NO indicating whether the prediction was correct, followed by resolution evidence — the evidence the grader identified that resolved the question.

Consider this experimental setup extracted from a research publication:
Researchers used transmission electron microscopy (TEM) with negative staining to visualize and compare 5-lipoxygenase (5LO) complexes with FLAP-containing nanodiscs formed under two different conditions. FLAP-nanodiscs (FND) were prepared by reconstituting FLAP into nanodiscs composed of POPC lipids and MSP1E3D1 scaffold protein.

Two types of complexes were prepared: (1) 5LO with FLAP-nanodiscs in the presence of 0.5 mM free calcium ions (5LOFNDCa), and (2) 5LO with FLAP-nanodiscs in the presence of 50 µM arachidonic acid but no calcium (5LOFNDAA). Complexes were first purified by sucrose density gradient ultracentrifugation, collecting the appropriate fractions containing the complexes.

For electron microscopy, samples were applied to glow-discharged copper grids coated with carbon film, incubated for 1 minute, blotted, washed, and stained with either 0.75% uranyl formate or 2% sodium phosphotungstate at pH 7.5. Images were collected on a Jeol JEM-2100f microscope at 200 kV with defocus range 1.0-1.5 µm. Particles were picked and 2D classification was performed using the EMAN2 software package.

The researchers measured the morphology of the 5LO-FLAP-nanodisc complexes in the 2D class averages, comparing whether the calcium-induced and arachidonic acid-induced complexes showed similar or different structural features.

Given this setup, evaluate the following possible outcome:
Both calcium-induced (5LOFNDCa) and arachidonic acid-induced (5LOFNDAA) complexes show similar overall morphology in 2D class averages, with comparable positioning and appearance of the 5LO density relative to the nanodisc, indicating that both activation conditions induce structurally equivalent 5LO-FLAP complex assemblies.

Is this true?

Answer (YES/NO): NO